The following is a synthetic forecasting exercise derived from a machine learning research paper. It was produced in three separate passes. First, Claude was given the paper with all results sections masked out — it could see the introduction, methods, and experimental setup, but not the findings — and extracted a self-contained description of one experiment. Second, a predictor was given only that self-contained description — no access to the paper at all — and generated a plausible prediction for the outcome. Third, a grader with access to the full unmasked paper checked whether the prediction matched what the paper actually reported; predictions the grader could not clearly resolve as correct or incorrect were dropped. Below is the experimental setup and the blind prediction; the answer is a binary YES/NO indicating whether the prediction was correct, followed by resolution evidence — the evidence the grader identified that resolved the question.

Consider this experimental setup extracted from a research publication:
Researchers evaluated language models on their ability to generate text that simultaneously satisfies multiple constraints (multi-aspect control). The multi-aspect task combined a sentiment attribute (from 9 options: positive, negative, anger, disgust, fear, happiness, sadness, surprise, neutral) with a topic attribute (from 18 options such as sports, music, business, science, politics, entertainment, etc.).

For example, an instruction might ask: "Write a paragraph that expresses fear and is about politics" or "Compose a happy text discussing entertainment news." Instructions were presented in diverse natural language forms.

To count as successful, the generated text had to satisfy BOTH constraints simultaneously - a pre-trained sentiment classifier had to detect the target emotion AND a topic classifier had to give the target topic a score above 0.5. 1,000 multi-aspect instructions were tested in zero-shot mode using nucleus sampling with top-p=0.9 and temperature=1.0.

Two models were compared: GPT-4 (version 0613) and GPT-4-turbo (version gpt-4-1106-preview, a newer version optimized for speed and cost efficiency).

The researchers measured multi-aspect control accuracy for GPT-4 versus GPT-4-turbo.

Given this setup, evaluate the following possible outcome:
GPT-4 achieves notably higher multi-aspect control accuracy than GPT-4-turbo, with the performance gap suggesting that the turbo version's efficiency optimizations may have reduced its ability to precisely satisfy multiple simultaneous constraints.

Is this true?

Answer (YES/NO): YES